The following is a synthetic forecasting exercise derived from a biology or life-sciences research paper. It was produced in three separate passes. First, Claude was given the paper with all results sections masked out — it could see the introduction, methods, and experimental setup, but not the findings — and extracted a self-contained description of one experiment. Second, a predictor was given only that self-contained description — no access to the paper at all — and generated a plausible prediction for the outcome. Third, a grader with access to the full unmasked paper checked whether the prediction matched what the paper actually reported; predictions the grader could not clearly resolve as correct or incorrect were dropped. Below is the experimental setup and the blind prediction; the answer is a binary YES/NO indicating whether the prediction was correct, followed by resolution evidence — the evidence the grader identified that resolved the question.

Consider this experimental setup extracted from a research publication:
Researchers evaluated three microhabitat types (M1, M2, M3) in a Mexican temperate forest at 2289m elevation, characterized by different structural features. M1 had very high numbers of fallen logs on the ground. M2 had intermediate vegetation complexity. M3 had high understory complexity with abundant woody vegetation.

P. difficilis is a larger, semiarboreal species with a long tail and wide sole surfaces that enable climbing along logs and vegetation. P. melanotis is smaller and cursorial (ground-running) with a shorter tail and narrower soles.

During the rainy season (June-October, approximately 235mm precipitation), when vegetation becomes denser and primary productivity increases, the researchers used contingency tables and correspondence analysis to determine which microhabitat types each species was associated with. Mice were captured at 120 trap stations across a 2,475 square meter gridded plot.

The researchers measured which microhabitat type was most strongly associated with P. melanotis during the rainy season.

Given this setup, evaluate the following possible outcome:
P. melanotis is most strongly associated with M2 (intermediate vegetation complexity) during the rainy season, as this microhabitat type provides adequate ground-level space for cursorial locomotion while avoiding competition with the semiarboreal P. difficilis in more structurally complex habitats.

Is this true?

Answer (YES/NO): YES